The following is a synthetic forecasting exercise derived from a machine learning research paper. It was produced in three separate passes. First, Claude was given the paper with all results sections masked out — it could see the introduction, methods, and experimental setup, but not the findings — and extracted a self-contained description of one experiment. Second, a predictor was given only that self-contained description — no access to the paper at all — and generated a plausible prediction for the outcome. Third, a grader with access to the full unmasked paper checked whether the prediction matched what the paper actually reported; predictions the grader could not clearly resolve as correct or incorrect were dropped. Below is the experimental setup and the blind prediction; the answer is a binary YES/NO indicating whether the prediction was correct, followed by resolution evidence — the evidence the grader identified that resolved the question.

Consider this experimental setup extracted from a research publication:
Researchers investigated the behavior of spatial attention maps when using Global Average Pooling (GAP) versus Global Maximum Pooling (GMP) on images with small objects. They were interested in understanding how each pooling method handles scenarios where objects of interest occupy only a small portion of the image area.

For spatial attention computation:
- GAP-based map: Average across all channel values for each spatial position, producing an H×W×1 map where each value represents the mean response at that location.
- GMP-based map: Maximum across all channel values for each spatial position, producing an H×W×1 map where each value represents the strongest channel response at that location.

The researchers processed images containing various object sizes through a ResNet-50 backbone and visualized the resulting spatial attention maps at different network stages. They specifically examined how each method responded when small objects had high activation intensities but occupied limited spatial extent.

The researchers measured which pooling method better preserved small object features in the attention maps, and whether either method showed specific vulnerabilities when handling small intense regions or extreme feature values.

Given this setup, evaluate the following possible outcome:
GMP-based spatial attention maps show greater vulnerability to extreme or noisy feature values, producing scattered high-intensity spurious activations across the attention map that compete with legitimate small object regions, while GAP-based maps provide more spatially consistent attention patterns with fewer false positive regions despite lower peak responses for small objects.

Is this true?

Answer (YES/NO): NO